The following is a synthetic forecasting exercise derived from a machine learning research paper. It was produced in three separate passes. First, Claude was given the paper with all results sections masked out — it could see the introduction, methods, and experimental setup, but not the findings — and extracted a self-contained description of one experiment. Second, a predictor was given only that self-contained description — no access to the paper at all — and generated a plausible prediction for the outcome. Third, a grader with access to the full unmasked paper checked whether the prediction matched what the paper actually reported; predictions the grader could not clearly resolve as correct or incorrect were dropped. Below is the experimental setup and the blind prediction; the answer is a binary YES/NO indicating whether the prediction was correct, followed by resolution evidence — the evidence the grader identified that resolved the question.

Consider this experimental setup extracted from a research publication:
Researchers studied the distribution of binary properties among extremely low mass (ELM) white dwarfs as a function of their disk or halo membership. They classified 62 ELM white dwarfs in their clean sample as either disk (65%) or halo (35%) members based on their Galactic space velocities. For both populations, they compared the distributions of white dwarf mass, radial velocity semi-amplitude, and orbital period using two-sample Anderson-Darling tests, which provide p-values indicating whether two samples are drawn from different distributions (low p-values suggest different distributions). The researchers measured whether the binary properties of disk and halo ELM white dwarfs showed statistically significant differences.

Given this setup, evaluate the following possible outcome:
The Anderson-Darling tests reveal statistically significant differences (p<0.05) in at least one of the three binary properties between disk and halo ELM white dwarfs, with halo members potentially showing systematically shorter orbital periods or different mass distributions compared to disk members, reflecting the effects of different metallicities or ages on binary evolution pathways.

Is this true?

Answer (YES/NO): NO